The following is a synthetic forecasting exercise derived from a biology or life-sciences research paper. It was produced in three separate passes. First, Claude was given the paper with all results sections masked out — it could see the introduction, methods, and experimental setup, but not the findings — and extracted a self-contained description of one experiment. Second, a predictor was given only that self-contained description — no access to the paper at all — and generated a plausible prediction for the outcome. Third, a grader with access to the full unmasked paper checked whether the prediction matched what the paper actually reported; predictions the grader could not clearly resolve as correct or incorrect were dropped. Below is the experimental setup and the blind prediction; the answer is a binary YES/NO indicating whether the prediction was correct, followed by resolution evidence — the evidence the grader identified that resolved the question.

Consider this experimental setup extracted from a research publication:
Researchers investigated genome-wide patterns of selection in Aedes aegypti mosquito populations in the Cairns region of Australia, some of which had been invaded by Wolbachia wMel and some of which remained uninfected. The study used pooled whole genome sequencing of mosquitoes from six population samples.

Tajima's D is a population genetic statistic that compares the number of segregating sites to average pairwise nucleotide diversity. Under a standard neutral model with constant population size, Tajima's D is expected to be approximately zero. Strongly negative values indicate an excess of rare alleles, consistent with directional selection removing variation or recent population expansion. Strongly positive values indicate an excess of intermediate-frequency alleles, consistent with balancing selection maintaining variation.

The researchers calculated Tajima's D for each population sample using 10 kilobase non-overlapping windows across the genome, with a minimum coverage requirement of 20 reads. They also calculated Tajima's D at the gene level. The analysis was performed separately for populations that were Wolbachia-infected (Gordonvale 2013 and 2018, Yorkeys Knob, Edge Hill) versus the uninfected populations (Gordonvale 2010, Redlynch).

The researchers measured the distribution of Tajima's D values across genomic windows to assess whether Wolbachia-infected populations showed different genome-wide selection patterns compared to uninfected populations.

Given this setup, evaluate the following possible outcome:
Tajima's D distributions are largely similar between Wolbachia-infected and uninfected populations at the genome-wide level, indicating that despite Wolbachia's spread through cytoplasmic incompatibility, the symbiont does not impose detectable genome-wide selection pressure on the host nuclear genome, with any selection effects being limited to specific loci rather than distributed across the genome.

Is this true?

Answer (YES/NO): YES